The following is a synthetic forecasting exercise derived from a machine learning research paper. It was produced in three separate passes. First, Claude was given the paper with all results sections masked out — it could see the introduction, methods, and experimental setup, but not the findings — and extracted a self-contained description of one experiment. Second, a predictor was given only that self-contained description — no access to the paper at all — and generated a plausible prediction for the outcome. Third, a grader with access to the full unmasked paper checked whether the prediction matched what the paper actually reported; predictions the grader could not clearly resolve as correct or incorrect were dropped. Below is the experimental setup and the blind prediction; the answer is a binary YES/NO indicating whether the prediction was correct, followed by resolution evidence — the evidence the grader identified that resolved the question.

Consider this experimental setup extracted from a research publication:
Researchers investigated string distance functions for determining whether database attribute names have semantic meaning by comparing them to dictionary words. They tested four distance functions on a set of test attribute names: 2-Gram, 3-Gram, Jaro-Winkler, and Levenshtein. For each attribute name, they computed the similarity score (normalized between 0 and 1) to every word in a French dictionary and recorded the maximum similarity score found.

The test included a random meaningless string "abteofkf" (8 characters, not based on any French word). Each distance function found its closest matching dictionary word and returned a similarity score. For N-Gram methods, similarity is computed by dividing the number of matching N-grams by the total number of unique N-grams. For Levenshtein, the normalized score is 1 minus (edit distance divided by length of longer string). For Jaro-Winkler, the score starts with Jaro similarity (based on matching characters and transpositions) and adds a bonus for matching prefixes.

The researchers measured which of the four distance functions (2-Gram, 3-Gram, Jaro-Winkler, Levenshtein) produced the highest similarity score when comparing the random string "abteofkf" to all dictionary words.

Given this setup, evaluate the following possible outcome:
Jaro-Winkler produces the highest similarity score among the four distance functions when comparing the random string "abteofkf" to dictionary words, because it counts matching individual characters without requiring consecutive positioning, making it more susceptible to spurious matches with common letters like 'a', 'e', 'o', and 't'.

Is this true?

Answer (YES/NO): YES